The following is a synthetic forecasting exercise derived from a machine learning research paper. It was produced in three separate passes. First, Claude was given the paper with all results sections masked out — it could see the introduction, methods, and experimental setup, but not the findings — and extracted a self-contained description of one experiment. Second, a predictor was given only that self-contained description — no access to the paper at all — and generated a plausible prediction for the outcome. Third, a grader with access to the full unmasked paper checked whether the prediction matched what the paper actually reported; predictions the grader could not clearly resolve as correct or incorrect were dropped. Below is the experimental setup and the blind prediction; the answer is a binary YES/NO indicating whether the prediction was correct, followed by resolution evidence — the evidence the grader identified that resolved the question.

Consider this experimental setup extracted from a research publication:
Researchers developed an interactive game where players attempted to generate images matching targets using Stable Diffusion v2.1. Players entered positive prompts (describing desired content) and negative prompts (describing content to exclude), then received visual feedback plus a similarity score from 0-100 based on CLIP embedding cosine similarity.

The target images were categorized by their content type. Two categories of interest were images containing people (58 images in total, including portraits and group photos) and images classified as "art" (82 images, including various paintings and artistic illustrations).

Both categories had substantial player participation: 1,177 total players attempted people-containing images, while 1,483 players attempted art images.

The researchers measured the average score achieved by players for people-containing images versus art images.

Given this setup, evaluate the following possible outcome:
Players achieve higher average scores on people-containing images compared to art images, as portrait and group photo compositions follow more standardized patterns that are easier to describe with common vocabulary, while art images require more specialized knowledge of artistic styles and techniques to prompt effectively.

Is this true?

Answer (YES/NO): NO